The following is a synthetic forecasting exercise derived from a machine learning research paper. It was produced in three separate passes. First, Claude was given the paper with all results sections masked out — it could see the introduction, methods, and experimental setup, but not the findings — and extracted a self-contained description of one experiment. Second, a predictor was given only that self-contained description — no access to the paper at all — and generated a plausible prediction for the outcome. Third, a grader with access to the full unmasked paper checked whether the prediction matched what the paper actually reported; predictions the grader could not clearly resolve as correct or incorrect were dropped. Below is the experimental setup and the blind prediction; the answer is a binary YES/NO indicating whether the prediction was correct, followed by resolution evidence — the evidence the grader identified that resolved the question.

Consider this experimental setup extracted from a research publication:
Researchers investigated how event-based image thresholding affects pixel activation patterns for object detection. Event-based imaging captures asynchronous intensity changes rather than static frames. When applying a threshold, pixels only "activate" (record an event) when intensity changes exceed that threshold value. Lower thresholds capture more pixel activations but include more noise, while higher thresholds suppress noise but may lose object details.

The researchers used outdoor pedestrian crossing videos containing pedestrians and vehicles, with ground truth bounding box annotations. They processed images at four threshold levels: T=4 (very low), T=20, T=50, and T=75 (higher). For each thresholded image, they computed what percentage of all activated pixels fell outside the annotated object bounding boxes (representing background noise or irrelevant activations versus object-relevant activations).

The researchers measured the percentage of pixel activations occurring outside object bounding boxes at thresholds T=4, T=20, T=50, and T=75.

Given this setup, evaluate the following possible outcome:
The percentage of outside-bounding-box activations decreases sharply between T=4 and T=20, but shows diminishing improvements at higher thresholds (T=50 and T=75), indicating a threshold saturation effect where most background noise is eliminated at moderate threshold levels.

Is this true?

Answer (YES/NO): YES